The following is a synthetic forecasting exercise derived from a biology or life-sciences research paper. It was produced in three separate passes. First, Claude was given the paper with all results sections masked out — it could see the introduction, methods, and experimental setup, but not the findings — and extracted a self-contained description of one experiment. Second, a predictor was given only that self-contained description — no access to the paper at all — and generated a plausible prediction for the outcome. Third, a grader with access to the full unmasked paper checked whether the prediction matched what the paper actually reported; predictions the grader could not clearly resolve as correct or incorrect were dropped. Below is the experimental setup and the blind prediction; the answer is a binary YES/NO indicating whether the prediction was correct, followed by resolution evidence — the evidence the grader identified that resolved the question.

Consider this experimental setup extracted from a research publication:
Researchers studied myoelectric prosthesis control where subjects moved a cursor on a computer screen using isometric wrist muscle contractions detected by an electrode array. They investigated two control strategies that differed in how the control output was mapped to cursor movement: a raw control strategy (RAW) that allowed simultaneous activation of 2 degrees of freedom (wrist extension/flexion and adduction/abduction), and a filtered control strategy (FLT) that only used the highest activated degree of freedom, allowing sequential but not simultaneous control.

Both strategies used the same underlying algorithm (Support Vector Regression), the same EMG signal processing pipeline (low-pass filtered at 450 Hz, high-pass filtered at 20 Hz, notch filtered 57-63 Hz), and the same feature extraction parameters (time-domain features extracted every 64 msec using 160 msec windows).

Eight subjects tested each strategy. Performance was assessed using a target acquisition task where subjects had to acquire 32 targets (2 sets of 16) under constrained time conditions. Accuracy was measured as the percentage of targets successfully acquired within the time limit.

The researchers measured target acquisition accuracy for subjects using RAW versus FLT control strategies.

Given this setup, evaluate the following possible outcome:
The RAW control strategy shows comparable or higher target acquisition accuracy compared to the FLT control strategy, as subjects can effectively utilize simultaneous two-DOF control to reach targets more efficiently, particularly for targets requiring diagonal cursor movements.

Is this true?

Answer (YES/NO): NO